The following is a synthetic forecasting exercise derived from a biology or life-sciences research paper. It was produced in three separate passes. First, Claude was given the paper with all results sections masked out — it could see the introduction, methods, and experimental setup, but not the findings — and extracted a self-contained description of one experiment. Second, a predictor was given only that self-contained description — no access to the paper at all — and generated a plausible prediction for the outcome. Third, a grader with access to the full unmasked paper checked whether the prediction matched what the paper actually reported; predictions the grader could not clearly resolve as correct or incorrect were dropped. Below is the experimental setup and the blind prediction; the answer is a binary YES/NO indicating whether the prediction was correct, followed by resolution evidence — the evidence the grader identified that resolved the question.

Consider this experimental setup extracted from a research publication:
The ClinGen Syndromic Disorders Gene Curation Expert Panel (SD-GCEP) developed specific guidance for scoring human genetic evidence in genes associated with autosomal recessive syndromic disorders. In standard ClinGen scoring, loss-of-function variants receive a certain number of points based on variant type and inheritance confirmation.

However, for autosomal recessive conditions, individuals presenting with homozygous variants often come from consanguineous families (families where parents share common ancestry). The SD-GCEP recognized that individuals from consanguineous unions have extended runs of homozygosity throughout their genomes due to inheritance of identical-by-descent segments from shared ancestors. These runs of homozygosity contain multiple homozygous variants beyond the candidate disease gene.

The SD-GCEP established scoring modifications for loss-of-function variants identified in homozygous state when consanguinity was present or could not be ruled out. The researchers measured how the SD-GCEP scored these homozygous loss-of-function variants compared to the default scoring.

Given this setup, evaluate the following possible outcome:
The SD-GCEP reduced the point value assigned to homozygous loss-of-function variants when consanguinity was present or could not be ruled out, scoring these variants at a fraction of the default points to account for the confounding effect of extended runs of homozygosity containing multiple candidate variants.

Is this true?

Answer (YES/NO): YES